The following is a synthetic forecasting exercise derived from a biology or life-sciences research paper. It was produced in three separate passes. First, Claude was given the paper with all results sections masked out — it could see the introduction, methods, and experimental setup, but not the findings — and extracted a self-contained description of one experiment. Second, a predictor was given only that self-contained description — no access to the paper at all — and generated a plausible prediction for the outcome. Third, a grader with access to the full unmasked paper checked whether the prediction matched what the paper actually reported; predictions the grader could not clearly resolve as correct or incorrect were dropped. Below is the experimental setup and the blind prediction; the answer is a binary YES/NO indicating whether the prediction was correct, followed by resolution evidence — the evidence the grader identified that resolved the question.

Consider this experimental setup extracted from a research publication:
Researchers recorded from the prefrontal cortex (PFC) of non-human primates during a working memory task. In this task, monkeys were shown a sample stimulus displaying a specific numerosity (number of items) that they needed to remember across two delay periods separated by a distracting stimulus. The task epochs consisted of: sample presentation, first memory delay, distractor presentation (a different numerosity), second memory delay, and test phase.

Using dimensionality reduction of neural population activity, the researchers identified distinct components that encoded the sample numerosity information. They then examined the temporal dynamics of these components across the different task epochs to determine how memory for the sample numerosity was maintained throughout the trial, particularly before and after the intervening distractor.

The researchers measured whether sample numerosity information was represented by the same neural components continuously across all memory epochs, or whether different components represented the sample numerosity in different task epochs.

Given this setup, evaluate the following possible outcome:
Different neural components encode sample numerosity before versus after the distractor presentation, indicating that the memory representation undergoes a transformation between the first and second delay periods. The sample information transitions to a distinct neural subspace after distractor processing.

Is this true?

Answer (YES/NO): YES